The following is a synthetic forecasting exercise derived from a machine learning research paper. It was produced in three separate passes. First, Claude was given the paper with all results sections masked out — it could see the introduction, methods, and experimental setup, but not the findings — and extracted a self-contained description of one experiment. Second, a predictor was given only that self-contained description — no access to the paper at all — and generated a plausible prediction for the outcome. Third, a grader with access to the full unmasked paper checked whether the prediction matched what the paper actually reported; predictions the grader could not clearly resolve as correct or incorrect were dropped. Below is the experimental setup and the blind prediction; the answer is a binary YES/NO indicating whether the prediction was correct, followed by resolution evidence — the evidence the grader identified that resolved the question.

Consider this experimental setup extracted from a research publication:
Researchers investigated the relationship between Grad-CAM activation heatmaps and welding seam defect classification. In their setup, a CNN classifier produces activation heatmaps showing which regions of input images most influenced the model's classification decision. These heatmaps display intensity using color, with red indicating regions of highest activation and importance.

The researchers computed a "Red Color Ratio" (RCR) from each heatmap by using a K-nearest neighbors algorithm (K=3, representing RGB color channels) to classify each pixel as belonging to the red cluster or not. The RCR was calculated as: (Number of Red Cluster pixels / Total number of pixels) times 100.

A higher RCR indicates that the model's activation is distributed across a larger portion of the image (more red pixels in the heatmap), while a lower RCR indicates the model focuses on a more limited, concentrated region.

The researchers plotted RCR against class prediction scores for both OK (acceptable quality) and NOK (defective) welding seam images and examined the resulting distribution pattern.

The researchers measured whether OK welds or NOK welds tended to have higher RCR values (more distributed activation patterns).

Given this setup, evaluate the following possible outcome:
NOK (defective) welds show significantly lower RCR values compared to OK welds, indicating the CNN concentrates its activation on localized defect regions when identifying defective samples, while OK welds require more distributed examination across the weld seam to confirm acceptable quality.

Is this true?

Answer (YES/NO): YES